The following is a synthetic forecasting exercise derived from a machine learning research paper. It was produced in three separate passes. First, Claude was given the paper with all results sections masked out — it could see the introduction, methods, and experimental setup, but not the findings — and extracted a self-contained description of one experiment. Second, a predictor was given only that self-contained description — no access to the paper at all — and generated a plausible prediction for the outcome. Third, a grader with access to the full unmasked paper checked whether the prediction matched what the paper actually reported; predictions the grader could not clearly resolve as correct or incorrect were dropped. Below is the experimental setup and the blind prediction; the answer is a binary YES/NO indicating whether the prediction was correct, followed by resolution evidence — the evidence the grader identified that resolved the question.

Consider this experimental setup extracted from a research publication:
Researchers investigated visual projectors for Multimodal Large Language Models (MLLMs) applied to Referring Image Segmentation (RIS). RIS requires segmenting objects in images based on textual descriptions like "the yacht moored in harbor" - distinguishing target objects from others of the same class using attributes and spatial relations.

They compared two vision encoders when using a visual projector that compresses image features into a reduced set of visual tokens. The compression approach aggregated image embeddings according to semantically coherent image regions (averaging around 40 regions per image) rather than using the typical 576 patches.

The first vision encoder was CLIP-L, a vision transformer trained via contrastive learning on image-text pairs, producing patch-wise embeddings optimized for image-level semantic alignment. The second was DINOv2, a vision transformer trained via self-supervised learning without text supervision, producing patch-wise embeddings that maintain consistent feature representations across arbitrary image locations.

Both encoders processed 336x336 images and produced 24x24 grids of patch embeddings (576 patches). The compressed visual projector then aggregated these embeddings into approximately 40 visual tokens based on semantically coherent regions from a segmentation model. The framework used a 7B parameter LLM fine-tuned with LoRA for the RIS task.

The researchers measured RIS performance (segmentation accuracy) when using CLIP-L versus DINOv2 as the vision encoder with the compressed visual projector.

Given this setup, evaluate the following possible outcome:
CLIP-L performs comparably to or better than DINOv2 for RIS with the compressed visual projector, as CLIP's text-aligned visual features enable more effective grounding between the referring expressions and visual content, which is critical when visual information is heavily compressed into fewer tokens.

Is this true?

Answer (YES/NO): NO